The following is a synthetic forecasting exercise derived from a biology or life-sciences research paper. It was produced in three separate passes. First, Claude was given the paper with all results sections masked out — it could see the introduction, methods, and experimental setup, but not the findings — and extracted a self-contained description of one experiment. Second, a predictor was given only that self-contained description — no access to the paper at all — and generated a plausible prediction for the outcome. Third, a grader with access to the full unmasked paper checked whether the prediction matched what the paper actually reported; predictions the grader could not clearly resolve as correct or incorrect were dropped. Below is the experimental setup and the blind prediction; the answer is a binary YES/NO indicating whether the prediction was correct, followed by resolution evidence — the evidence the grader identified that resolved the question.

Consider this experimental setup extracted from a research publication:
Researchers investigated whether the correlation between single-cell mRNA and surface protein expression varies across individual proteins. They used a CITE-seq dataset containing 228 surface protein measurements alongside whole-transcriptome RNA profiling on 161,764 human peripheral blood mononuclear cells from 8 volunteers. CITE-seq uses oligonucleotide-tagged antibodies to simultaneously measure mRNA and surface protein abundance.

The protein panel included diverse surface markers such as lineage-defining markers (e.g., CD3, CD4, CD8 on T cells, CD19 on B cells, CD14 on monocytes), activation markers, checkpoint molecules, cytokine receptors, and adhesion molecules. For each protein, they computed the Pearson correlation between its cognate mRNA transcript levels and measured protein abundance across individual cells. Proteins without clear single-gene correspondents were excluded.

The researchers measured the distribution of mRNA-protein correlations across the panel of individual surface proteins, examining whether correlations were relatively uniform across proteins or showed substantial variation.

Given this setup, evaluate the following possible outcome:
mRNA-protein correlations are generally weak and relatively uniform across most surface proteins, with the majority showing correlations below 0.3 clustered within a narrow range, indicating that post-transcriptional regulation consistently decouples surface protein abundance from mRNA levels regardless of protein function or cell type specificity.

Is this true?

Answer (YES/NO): NO